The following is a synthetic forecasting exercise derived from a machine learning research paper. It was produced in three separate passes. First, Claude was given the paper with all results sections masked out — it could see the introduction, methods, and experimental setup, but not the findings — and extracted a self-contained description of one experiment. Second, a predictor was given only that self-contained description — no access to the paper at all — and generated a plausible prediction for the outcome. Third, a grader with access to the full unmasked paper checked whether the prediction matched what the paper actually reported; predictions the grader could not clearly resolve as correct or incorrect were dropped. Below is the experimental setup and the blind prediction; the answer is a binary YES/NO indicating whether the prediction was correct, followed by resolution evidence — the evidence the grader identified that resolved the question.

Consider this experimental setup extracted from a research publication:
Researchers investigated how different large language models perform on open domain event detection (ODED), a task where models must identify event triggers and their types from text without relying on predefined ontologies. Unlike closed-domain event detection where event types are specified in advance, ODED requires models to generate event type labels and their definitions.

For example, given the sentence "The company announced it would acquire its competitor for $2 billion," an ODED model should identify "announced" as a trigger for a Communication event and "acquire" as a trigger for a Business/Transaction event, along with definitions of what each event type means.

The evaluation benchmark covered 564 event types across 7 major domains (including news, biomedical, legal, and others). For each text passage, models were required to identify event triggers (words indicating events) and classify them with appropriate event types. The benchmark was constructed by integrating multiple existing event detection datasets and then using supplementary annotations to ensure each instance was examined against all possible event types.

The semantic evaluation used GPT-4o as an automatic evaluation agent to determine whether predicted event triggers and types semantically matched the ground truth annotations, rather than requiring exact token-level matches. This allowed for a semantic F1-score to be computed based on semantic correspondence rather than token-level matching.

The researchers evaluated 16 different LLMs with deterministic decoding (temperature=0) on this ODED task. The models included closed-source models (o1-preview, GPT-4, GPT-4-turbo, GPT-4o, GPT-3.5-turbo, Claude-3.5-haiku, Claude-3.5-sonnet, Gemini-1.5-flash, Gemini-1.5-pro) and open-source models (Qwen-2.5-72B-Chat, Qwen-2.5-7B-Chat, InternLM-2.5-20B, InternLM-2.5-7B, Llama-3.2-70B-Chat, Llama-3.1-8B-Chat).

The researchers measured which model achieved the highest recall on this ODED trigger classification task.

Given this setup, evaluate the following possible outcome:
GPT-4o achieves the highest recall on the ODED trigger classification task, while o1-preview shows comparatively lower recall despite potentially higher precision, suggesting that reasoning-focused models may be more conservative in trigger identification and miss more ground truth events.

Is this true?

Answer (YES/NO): NO